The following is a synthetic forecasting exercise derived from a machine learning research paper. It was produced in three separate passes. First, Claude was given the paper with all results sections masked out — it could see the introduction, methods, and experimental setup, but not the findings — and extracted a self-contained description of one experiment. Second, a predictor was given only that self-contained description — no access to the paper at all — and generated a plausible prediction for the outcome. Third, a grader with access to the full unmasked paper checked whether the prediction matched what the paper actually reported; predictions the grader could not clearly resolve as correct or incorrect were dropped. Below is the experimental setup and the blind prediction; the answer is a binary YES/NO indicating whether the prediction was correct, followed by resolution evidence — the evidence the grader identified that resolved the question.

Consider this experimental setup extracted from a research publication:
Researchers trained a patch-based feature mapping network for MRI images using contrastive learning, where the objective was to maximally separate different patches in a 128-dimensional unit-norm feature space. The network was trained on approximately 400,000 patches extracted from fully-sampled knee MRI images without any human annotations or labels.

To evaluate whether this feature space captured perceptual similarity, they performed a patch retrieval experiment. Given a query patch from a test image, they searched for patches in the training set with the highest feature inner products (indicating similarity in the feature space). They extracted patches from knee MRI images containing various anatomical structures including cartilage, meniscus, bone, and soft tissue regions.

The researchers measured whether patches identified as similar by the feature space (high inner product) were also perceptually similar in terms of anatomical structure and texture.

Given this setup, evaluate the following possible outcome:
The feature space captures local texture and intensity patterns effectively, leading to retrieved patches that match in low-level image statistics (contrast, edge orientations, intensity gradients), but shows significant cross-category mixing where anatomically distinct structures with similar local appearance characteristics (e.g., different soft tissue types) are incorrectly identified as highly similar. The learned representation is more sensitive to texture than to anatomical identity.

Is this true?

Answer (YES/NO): NO